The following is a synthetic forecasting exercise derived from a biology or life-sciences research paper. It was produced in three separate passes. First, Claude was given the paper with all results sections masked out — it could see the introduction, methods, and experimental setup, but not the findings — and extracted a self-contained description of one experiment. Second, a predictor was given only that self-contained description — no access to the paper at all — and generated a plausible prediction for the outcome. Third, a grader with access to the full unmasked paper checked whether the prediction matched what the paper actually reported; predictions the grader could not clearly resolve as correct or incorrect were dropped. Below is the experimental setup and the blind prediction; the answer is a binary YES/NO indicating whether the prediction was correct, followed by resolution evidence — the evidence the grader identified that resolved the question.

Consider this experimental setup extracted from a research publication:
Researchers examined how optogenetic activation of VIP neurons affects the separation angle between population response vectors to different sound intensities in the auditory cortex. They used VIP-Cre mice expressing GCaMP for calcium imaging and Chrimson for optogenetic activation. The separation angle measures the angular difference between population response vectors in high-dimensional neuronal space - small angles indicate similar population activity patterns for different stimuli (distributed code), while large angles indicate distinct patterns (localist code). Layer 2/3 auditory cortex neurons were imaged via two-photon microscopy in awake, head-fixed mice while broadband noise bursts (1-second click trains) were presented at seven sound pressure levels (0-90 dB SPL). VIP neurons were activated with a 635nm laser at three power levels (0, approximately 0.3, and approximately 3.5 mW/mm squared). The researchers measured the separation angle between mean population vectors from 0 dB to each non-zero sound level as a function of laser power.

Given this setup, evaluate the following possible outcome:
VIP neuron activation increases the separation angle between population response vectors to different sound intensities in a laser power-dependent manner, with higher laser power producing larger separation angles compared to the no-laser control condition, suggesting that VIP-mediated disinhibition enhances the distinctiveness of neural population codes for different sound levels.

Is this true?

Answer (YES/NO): NO